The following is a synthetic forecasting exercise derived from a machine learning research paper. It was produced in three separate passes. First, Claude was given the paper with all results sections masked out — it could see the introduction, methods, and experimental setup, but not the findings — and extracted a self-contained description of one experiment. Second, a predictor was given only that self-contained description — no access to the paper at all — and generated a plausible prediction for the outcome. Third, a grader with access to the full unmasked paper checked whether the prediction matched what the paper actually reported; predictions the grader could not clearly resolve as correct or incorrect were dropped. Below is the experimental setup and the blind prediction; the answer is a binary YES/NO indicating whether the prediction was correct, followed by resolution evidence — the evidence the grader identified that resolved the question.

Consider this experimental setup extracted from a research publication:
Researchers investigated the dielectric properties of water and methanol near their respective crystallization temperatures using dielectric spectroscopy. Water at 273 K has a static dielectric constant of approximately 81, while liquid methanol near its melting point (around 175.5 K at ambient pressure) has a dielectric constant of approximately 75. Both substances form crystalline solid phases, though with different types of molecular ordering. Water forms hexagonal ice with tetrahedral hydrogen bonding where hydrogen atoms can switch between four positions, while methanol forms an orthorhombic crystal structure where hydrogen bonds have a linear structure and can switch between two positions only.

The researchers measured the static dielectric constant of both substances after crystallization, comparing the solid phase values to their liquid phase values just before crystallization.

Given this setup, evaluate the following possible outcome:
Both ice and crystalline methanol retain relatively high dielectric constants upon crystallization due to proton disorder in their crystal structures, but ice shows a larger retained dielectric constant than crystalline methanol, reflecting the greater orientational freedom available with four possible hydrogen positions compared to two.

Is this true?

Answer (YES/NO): YES